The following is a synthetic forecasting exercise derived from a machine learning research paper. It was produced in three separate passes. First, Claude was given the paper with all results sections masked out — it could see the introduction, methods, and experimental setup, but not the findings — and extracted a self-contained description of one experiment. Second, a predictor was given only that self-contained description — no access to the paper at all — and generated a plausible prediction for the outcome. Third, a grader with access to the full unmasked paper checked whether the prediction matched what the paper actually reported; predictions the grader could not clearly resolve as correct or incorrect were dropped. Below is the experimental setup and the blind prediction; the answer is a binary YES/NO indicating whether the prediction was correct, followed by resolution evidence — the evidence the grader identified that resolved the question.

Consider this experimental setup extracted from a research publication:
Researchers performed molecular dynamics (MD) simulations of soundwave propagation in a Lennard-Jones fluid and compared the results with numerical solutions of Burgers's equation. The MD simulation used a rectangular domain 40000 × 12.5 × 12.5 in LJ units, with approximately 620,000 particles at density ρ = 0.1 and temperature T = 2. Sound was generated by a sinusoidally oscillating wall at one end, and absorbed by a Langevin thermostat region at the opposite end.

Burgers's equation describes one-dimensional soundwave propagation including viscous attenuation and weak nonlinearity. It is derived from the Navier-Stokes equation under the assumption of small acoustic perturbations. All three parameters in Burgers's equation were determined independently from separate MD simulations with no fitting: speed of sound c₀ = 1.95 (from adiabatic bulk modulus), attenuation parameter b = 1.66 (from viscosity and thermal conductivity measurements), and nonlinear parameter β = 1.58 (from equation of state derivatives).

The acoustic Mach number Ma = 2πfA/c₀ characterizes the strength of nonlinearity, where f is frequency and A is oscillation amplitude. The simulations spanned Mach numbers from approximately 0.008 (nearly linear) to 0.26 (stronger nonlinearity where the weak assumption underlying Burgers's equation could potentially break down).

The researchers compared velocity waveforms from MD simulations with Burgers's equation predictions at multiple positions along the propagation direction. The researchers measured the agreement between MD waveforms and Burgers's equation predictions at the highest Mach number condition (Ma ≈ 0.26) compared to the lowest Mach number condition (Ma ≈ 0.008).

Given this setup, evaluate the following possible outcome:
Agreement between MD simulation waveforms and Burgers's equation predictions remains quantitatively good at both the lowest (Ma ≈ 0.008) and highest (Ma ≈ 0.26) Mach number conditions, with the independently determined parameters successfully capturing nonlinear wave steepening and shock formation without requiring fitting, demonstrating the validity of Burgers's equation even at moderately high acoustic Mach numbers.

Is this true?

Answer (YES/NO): NO